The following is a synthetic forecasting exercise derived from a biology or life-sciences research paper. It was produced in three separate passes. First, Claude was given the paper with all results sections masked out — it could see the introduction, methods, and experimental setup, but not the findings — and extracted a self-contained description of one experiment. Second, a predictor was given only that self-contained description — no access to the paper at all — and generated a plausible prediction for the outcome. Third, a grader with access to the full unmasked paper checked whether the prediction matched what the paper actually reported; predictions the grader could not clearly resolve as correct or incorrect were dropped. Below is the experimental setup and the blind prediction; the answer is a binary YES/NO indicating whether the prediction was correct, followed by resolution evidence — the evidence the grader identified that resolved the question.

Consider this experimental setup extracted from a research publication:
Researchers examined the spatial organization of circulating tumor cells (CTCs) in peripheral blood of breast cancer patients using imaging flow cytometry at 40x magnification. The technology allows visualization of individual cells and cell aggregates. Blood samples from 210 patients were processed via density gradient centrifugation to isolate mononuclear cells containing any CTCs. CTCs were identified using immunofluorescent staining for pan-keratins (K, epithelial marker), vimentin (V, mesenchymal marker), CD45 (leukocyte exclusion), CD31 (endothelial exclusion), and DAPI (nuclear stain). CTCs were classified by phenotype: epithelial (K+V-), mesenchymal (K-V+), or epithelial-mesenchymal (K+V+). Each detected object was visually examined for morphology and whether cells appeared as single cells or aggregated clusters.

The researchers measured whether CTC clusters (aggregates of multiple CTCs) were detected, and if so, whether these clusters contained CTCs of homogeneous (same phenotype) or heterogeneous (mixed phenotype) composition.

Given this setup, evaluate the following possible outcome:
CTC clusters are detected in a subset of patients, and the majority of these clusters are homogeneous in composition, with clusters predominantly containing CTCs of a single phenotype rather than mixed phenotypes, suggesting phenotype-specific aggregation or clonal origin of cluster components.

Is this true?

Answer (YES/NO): YES